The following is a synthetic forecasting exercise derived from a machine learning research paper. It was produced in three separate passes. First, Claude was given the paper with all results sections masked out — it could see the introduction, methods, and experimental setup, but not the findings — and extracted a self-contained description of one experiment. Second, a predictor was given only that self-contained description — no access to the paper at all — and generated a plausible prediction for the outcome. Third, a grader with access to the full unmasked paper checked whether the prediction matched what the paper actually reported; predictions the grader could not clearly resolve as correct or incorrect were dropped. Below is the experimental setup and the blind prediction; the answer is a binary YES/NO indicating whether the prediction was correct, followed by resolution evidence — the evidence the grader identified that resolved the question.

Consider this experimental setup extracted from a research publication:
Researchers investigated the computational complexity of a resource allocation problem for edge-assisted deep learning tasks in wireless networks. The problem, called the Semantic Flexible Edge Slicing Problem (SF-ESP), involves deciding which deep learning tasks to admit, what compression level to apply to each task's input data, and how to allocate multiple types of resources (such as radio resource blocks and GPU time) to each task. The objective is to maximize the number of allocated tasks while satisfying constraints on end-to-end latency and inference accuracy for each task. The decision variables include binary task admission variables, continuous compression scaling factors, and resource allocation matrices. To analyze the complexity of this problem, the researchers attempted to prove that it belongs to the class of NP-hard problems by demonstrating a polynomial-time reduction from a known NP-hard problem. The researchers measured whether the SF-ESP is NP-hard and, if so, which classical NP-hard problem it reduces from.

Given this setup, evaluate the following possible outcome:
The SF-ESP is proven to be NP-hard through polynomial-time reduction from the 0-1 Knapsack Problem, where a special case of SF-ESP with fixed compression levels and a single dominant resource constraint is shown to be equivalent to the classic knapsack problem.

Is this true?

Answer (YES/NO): NO